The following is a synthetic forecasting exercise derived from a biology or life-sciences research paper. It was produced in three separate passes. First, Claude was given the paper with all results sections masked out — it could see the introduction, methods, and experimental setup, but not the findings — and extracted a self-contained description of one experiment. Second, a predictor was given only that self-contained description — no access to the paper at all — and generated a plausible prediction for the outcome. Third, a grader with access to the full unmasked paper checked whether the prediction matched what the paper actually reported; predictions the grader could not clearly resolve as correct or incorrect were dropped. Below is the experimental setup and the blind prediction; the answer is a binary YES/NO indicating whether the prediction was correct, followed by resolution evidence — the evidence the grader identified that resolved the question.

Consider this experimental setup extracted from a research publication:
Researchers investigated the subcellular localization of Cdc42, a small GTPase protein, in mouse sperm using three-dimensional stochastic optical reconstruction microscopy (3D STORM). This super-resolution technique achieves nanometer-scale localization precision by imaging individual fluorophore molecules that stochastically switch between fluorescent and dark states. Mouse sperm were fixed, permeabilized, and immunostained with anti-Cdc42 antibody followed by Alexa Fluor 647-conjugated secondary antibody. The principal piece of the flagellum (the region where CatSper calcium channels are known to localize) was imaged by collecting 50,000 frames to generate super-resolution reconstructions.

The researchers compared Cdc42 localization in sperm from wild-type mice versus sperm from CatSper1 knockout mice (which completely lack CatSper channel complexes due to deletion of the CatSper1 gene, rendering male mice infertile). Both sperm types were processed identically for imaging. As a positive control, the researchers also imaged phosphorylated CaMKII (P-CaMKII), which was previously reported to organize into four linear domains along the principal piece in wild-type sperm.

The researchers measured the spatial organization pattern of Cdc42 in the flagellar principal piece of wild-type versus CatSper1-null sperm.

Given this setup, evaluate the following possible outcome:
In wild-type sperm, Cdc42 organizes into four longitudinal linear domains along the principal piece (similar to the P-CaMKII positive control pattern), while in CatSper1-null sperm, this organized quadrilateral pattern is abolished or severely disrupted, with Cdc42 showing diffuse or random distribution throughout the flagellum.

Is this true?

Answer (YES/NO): YES